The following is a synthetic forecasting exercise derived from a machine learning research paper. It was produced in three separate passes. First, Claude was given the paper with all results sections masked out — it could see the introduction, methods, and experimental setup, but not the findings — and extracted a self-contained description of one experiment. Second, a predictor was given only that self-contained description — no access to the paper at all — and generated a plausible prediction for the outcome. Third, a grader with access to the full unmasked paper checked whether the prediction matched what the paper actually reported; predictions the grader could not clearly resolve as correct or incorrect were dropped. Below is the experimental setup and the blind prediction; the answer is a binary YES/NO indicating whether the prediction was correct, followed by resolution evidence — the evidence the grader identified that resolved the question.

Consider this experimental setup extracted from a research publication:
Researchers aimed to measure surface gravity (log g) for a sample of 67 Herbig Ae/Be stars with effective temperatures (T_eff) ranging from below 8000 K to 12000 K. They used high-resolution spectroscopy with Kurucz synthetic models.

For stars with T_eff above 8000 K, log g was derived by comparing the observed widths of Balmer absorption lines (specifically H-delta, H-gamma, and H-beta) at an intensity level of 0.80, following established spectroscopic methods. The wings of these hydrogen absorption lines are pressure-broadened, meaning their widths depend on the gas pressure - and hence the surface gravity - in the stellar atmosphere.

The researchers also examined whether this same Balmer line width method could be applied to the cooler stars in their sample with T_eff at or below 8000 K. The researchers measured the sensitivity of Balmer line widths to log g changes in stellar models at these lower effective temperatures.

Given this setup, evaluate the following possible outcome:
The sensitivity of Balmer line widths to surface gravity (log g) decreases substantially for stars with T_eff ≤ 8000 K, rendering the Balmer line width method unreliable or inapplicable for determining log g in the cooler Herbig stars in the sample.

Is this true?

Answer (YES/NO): YES